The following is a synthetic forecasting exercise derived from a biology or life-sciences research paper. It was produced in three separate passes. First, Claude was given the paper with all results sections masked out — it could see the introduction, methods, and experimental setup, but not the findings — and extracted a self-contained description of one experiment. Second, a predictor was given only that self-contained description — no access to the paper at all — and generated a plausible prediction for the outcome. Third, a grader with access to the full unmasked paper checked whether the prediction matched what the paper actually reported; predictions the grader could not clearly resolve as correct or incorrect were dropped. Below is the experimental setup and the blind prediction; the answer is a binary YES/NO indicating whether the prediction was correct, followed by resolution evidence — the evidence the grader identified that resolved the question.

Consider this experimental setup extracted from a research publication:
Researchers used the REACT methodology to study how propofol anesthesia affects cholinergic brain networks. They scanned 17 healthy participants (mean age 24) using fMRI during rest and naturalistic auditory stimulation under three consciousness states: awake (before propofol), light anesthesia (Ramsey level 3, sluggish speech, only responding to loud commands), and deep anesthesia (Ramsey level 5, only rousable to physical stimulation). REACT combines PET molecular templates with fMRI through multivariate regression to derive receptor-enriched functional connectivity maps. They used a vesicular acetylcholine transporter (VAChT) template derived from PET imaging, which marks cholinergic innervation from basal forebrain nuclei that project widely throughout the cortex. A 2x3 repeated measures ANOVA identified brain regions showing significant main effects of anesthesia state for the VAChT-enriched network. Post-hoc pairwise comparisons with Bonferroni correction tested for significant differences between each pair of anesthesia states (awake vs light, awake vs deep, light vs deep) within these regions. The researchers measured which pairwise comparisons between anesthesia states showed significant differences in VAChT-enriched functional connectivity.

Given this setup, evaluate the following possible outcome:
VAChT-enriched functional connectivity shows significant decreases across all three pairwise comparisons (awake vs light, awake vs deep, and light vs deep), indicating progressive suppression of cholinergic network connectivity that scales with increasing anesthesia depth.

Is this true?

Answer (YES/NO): NO